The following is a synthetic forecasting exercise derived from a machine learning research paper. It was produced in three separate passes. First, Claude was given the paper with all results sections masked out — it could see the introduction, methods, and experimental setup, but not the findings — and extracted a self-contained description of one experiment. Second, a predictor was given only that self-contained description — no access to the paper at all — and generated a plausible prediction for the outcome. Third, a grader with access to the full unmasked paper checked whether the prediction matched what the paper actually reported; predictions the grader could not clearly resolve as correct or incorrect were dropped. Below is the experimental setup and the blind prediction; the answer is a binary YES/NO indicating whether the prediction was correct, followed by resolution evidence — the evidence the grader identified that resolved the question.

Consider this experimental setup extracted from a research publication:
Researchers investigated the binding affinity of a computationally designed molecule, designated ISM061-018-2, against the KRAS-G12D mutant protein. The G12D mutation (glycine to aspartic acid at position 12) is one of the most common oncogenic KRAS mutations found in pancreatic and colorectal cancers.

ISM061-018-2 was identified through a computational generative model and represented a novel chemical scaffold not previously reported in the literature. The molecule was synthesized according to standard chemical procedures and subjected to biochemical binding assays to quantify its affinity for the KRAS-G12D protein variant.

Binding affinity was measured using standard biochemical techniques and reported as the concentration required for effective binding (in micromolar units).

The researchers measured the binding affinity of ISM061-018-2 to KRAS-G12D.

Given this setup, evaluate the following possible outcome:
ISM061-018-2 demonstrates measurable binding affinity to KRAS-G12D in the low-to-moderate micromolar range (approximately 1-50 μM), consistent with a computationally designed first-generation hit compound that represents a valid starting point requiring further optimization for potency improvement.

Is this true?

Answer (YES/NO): YES